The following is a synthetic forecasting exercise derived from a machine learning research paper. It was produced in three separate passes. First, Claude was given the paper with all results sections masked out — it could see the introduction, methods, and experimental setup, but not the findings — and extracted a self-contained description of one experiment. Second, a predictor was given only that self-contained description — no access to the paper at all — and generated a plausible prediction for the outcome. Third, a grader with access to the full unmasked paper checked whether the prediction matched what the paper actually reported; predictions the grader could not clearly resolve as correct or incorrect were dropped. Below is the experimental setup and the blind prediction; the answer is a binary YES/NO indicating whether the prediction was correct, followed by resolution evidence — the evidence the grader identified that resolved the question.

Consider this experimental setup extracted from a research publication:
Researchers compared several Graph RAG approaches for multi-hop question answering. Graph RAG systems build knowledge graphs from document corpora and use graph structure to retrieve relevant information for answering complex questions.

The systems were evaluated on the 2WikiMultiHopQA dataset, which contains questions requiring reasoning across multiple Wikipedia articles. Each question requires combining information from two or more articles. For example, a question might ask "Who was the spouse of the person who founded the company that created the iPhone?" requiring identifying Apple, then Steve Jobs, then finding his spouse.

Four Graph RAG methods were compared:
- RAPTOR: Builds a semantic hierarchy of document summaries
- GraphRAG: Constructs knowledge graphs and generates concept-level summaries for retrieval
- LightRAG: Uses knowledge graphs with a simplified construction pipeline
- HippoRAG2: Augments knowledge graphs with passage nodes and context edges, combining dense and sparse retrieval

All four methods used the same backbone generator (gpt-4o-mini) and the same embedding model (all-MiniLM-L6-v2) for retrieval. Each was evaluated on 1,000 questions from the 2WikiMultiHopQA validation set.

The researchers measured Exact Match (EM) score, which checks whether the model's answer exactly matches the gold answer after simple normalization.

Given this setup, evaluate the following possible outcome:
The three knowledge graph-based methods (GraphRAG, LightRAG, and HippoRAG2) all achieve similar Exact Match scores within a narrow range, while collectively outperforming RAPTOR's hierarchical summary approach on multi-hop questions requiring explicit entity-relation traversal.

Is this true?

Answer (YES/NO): NO